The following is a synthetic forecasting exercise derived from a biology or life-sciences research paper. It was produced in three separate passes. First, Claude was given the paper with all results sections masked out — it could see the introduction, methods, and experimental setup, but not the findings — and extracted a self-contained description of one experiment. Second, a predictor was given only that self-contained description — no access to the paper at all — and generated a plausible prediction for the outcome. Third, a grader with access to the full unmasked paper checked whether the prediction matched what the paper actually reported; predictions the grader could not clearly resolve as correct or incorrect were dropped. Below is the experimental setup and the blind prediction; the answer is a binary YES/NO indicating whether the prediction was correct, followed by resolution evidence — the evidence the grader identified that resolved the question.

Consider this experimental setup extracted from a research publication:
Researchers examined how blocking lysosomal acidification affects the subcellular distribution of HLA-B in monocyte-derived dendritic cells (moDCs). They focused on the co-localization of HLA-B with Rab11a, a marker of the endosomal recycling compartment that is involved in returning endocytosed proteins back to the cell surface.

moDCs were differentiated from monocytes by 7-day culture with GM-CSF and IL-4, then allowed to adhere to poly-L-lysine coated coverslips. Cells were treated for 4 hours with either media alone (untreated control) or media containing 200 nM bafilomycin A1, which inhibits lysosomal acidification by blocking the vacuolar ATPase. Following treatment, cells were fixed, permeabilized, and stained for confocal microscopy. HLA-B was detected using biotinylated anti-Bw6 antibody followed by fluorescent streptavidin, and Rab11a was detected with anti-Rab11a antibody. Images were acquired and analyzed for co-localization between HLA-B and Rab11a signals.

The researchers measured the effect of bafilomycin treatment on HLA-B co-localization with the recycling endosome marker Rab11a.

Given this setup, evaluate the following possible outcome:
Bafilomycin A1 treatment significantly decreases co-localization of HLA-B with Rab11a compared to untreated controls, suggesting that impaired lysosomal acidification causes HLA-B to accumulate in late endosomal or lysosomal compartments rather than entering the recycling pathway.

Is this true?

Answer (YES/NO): NO